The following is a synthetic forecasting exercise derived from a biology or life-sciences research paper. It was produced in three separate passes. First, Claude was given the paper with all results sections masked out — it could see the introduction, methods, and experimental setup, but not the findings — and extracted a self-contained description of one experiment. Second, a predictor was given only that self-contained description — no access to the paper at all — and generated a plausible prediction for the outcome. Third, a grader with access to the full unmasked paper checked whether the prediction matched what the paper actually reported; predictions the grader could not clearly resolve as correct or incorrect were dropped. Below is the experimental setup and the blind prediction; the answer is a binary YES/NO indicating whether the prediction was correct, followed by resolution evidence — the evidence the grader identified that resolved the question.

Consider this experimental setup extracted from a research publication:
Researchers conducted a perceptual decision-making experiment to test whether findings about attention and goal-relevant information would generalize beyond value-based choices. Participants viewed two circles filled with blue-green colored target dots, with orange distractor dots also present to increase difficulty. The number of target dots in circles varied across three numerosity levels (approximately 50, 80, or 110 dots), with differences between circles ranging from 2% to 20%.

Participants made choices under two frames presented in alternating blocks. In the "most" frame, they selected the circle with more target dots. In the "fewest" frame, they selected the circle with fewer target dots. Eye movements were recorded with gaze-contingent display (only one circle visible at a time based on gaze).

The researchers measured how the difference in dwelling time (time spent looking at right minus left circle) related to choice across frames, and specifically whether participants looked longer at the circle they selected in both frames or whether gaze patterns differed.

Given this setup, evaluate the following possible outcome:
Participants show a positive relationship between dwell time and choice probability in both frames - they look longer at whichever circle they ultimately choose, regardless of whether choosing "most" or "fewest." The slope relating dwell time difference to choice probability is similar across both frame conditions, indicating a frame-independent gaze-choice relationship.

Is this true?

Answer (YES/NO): NO